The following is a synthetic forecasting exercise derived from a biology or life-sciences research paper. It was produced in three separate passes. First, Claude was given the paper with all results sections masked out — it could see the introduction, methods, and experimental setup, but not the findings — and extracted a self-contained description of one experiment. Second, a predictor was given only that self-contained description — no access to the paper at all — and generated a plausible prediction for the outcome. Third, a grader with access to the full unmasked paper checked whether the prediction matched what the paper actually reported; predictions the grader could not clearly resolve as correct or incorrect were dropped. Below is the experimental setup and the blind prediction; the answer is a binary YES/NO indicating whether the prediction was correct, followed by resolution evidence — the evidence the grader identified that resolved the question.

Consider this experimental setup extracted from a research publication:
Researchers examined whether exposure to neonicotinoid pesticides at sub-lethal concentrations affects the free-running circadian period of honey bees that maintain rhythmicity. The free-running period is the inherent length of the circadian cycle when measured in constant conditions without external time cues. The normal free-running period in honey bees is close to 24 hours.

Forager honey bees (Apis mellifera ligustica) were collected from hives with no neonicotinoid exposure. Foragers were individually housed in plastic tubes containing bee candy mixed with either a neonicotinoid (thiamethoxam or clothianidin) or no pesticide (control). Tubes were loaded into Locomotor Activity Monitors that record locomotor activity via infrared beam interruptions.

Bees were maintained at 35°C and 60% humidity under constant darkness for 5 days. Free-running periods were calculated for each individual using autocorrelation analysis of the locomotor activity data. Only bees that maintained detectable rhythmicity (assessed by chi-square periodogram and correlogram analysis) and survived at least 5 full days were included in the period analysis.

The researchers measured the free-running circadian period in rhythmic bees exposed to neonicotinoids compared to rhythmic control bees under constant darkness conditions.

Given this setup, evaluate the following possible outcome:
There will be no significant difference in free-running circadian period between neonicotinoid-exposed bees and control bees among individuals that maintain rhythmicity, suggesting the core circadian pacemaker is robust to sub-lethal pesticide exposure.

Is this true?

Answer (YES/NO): YES